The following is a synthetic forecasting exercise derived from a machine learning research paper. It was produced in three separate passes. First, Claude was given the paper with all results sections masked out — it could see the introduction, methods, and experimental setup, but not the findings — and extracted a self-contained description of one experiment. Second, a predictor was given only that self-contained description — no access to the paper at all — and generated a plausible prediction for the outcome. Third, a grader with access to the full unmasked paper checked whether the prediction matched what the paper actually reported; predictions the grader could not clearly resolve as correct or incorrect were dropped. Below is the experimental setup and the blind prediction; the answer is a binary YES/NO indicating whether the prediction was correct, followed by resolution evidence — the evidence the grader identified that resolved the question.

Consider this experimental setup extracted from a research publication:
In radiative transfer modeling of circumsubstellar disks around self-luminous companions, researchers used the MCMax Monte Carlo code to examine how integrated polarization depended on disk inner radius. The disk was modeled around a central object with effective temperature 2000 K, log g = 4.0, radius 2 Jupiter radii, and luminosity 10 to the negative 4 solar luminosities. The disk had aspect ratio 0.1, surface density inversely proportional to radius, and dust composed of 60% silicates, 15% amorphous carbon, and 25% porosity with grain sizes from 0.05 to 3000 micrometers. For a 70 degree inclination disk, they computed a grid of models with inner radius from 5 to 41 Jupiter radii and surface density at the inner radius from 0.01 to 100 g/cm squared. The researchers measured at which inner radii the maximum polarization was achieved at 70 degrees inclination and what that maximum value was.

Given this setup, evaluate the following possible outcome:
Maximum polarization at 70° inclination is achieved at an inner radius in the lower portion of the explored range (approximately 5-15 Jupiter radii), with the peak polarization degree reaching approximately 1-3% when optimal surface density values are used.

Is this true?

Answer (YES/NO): NO